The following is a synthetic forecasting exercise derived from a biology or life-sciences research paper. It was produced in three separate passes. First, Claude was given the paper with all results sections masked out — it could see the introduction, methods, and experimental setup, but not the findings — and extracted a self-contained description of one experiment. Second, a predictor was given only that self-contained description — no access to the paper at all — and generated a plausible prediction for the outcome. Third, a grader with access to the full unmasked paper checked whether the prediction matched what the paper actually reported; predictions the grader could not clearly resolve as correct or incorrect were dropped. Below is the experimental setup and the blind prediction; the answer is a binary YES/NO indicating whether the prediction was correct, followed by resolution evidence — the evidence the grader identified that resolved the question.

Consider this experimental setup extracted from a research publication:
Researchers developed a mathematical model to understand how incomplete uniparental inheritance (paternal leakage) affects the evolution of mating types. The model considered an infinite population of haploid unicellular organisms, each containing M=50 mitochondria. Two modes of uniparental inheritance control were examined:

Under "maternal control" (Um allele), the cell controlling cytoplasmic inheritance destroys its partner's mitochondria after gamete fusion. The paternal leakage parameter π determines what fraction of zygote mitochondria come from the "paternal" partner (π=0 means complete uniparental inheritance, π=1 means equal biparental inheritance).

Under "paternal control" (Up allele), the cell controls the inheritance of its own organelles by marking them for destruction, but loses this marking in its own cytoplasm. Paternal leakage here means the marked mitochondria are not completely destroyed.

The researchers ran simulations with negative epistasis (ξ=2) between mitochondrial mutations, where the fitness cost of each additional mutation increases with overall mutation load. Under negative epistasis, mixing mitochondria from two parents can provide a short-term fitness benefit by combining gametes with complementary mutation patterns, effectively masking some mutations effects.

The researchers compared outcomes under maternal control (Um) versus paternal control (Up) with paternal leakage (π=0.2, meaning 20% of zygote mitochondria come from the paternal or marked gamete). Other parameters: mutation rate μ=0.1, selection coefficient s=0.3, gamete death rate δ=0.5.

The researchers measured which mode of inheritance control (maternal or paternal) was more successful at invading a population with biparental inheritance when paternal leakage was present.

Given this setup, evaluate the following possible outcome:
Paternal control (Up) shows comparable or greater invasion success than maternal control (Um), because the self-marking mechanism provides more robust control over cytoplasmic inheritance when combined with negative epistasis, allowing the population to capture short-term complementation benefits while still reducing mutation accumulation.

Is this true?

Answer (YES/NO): YES